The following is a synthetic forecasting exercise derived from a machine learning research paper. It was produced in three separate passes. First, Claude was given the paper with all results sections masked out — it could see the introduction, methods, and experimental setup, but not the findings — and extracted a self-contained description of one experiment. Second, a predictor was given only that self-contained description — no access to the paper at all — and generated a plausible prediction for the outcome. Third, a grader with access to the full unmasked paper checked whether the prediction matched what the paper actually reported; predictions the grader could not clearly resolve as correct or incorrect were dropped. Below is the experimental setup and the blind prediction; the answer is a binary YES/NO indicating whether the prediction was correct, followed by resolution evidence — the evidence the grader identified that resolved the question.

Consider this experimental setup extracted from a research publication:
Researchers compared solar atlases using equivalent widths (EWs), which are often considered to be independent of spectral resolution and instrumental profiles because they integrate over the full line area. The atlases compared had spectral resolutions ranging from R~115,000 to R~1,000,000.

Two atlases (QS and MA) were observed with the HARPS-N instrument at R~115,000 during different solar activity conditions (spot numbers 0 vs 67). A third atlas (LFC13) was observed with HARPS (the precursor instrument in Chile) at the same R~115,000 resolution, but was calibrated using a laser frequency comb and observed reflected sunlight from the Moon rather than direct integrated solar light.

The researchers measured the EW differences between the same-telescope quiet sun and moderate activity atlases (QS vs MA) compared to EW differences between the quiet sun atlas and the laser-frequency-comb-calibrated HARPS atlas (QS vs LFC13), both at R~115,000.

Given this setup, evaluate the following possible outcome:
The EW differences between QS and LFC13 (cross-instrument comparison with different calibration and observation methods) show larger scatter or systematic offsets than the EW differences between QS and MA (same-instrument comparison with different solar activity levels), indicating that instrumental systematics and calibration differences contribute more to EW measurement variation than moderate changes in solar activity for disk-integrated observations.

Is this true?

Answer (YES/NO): YES